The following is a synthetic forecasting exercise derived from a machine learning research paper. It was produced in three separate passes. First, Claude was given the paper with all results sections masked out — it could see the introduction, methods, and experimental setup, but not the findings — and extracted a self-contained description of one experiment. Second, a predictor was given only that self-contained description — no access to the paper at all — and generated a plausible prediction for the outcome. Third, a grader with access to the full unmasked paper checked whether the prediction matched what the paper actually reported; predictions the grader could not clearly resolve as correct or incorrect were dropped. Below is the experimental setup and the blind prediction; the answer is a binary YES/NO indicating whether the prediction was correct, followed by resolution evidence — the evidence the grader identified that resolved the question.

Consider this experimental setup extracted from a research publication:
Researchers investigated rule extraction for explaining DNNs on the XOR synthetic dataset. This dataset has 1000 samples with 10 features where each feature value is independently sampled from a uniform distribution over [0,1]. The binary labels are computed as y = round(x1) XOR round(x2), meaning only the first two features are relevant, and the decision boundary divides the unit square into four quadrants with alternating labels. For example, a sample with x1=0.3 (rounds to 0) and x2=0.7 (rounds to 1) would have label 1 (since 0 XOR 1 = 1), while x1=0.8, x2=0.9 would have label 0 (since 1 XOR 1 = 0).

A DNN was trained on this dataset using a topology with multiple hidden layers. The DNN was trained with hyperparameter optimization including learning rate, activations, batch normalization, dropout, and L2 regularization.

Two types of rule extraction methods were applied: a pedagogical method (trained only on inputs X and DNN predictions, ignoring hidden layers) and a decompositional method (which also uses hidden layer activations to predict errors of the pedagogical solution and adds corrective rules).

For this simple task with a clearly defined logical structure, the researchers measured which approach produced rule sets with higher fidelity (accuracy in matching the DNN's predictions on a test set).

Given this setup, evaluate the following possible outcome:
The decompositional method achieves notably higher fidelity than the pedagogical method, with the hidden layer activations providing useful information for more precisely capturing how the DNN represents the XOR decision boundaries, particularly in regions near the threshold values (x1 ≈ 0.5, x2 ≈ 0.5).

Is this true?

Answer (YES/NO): NO